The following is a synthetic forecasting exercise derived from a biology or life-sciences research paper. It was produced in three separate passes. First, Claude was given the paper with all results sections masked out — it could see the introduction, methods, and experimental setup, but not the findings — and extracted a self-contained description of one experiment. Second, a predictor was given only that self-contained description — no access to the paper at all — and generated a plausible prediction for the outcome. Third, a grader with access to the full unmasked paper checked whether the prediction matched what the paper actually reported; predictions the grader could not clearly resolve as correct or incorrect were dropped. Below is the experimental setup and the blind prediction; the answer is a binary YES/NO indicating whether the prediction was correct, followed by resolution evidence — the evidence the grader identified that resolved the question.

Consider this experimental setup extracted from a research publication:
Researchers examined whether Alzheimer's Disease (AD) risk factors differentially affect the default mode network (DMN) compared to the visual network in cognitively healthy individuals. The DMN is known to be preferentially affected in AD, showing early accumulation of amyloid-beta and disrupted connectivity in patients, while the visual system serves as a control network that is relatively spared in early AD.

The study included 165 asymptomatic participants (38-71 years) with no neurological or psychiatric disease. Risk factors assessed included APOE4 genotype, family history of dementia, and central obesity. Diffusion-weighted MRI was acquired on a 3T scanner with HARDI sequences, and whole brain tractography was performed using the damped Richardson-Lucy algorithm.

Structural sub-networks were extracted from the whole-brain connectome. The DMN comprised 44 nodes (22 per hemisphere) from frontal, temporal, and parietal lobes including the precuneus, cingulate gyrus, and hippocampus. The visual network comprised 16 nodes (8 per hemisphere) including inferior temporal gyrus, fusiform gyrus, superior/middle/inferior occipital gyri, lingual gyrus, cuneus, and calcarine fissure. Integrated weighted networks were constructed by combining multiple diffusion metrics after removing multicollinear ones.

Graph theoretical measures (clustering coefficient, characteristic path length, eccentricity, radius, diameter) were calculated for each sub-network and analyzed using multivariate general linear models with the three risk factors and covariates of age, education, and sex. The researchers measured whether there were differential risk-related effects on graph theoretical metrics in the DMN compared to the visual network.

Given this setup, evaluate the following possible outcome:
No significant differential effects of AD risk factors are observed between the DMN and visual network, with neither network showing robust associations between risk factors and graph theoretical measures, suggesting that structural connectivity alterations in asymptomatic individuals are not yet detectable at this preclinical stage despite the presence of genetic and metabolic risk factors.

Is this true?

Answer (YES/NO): YES